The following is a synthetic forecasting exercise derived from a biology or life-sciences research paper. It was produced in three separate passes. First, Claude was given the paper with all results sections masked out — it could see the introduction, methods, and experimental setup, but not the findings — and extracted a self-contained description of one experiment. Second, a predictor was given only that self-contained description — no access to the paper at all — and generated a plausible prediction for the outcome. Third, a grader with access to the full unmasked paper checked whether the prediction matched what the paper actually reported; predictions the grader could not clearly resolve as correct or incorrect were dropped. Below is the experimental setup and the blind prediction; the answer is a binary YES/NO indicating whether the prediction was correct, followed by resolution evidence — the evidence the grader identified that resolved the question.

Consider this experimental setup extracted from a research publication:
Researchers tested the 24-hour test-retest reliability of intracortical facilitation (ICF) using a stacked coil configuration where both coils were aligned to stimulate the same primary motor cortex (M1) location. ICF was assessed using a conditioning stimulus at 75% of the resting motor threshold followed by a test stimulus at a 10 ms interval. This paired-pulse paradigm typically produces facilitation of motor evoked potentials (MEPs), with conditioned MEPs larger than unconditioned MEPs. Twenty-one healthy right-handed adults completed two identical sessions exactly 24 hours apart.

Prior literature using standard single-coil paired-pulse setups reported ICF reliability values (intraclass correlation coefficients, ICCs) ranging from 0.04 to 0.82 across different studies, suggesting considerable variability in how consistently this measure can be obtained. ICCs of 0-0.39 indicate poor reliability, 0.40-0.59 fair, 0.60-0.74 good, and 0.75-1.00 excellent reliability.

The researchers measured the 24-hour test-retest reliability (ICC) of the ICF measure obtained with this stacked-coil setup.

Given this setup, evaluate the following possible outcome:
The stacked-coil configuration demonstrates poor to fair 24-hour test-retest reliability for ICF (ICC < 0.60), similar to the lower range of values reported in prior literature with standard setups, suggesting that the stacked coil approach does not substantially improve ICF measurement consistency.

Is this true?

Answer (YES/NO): YES